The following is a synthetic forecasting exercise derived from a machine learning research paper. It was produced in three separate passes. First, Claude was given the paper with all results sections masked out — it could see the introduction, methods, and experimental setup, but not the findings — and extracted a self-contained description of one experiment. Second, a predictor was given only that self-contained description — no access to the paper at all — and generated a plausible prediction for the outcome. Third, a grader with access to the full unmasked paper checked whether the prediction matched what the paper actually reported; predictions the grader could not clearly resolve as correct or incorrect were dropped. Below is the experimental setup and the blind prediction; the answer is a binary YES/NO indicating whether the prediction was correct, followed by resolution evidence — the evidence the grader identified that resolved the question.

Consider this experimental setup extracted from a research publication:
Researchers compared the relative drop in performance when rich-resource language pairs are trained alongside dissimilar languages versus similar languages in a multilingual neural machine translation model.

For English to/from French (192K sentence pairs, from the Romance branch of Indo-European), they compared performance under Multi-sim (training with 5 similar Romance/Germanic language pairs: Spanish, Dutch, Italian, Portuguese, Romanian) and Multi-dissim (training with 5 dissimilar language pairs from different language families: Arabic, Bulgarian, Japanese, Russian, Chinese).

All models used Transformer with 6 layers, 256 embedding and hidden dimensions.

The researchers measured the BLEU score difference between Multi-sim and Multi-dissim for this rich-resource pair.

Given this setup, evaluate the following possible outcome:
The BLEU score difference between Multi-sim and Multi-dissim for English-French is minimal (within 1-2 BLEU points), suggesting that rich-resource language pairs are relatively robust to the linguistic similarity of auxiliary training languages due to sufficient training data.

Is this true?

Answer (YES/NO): NO